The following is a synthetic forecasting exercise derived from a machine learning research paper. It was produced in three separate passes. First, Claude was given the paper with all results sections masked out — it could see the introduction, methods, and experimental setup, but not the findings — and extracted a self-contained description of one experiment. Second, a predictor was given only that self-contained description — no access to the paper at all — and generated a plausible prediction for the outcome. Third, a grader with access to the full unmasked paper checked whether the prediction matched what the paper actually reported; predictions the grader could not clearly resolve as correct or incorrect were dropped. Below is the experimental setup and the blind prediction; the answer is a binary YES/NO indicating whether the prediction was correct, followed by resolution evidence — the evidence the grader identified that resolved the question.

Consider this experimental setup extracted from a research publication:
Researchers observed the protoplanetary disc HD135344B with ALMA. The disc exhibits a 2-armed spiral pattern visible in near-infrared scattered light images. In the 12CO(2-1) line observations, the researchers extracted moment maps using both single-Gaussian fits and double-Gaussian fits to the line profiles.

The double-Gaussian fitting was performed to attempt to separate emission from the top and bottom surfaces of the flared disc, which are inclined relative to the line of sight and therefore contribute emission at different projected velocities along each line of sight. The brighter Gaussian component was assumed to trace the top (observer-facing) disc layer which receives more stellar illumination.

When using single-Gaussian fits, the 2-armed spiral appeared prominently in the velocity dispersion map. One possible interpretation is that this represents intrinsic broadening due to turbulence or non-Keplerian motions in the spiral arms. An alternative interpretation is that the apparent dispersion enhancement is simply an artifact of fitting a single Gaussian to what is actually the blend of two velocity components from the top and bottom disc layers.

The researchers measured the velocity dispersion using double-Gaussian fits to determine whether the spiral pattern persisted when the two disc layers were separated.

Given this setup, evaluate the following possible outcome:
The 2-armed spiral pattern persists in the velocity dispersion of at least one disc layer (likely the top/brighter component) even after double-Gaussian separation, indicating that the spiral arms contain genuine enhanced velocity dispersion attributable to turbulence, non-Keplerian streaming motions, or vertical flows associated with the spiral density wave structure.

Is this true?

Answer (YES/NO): YES